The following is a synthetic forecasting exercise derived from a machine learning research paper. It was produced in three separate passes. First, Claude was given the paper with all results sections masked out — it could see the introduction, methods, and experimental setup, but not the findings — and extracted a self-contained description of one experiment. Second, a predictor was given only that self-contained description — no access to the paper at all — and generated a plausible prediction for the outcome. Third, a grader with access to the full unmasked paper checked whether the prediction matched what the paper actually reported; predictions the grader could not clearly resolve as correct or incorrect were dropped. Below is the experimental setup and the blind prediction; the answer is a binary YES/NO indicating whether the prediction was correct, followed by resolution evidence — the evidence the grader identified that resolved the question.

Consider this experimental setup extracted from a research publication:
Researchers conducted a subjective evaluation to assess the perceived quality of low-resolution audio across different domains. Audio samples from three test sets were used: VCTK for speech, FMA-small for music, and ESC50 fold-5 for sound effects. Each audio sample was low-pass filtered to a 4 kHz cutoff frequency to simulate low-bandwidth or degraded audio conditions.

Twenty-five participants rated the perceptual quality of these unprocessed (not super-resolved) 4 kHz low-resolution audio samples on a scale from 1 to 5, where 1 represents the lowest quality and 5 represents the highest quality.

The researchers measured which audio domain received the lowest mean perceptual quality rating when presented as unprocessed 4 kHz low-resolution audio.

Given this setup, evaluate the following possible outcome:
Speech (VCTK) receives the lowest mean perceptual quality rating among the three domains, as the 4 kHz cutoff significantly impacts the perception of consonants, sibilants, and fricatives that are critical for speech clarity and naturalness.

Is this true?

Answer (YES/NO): NO